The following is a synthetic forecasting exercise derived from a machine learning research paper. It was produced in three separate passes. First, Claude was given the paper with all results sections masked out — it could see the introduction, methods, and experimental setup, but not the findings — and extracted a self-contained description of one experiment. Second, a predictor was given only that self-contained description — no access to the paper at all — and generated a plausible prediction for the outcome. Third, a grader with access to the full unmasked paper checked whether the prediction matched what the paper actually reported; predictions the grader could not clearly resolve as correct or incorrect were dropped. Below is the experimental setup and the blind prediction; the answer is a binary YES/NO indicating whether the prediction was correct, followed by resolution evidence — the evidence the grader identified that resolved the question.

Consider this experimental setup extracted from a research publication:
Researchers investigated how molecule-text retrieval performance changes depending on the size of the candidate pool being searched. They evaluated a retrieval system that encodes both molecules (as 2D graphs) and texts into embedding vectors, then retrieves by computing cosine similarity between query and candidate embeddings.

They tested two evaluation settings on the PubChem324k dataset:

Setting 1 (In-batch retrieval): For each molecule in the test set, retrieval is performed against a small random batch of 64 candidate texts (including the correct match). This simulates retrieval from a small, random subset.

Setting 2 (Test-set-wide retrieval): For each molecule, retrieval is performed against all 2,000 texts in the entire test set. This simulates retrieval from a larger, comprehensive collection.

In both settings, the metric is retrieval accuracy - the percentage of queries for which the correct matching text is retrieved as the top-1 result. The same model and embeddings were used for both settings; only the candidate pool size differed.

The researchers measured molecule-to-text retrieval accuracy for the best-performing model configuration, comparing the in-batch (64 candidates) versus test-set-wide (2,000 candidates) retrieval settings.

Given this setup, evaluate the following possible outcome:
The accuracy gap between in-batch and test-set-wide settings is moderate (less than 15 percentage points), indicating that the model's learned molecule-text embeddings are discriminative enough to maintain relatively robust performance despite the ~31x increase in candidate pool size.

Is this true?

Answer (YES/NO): NO